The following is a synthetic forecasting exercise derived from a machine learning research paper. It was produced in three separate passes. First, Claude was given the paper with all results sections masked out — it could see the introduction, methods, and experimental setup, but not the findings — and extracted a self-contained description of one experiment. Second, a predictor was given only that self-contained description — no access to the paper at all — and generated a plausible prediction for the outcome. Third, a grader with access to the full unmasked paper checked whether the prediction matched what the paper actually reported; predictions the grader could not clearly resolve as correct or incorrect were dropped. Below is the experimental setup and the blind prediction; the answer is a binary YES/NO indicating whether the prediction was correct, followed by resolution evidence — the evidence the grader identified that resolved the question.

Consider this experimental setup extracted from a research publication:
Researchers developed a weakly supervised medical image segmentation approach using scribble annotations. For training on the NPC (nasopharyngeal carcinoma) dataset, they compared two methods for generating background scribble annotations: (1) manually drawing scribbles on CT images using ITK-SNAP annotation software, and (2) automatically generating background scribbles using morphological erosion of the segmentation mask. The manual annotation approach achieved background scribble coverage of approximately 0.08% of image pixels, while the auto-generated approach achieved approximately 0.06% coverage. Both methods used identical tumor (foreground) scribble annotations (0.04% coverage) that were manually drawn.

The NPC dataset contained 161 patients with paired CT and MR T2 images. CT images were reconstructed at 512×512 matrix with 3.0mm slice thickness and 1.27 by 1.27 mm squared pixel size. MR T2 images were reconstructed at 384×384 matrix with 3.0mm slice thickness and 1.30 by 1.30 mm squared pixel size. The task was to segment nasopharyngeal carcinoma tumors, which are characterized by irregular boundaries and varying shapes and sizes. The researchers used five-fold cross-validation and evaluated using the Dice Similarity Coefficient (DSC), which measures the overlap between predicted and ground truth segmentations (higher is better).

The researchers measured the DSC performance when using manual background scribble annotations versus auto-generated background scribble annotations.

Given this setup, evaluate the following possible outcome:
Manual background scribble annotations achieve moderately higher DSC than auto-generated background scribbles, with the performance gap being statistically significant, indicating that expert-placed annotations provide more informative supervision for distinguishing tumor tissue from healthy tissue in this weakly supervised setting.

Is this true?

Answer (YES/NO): NO